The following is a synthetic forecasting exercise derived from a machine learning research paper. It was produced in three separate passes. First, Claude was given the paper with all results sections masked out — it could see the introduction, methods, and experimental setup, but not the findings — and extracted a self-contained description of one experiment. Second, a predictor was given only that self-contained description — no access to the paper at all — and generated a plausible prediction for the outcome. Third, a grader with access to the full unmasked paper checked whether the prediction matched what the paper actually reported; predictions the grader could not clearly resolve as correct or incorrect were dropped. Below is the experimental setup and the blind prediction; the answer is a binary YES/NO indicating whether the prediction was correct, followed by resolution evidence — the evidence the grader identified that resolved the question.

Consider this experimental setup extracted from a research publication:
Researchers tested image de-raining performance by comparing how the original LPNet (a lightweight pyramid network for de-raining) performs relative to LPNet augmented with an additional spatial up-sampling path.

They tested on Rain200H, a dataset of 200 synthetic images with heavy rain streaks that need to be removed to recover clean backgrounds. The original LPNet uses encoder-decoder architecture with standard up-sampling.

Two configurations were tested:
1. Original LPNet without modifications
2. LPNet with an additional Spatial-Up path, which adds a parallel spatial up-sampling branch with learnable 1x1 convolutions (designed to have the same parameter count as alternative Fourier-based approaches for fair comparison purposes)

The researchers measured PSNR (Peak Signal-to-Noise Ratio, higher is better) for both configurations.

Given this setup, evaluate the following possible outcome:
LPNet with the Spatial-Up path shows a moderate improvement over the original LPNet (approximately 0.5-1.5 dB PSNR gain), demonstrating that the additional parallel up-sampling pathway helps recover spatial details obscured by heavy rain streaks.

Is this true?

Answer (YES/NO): NO